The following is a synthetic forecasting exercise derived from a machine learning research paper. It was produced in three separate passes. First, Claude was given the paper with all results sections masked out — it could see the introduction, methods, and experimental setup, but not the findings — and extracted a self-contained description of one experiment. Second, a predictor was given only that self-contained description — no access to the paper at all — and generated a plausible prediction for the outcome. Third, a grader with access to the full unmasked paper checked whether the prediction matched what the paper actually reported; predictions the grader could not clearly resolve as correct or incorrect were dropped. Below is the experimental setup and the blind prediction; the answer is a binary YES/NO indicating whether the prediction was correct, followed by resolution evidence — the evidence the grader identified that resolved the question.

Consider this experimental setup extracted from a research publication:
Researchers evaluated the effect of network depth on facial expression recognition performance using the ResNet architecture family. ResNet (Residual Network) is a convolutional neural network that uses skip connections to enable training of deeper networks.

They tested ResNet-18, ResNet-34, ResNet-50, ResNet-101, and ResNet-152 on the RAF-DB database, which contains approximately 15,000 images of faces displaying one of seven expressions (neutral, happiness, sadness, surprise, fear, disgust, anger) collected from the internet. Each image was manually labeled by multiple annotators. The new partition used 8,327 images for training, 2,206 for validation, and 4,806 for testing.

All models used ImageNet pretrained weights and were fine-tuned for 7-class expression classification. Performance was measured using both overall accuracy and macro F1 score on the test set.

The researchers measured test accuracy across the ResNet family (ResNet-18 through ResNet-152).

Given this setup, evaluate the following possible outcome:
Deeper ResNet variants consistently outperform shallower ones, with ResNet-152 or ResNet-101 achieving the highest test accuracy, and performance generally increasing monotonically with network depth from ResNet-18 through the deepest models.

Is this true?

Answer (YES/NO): NO